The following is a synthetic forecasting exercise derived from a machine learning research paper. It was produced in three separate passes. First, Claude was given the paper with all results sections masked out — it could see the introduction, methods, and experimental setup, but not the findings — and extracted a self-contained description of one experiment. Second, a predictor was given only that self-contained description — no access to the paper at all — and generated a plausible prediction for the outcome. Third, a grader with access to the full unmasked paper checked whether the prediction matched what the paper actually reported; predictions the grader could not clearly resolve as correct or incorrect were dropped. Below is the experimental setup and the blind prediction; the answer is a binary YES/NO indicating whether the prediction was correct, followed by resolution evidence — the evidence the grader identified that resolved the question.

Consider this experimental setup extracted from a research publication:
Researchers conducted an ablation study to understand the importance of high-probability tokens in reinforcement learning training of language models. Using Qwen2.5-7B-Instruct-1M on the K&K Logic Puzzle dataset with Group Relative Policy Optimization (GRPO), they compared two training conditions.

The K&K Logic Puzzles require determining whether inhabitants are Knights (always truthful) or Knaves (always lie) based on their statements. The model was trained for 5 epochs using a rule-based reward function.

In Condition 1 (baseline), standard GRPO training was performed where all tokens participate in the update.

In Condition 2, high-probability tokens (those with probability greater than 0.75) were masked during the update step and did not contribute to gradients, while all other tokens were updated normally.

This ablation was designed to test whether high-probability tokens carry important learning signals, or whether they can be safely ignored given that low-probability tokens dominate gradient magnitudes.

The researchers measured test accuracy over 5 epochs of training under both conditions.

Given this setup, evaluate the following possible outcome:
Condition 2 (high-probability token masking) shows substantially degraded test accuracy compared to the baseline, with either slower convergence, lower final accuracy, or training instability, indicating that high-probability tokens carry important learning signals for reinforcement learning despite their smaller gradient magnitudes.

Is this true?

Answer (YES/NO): YES